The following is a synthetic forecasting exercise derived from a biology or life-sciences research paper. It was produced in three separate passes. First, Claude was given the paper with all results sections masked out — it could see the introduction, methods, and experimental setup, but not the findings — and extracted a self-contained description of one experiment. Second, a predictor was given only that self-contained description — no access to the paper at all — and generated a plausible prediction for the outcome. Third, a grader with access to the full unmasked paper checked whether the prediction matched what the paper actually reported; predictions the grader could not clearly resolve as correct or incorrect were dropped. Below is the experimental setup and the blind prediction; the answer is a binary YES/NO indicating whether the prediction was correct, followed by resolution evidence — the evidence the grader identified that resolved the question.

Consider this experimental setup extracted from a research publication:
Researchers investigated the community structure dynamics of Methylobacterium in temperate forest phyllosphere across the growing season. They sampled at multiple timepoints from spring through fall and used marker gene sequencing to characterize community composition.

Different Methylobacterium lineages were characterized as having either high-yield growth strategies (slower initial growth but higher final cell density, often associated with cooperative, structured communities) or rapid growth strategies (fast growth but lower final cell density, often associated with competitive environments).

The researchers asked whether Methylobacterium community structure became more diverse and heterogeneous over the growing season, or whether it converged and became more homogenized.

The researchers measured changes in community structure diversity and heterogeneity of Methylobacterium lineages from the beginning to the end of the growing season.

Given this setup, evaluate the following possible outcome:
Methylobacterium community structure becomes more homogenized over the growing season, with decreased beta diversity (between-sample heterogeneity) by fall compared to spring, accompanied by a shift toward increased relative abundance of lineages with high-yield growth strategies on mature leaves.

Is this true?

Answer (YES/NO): NO